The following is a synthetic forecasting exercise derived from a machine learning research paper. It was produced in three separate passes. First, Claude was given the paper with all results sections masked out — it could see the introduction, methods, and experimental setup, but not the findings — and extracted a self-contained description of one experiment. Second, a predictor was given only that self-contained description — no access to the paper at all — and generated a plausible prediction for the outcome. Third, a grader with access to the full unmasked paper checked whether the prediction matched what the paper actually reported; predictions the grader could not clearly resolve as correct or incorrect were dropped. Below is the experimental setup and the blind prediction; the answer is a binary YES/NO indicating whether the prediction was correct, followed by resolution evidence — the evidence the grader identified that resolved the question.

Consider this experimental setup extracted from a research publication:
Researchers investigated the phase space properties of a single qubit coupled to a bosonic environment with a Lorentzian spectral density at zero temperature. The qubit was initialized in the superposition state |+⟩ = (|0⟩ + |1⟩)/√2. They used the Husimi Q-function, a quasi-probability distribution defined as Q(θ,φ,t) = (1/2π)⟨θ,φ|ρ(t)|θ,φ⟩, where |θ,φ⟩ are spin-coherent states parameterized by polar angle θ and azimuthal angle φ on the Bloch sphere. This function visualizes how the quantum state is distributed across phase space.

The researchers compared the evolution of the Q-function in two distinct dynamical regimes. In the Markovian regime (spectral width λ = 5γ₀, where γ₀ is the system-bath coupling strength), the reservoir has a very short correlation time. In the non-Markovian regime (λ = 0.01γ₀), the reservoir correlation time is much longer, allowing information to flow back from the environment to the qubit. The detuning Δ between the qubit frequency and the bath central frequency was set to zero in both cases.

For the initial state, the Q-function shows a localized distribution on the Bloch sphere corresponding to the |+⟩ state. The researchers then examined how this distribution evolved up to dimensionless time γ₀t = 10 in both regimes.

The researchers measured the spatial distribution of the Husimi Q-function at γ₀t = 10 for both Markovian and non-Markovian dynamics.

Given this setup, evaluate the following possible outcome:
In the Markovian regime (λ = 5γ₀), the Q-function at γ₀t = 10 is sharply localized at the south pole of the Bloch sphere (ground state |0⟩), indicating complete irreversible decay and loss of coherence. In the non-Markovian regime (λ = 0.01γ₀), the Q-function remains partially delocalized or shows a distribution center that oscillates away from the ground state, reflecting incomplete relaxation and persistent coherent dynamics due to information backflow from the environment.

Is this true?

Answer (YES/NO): NO